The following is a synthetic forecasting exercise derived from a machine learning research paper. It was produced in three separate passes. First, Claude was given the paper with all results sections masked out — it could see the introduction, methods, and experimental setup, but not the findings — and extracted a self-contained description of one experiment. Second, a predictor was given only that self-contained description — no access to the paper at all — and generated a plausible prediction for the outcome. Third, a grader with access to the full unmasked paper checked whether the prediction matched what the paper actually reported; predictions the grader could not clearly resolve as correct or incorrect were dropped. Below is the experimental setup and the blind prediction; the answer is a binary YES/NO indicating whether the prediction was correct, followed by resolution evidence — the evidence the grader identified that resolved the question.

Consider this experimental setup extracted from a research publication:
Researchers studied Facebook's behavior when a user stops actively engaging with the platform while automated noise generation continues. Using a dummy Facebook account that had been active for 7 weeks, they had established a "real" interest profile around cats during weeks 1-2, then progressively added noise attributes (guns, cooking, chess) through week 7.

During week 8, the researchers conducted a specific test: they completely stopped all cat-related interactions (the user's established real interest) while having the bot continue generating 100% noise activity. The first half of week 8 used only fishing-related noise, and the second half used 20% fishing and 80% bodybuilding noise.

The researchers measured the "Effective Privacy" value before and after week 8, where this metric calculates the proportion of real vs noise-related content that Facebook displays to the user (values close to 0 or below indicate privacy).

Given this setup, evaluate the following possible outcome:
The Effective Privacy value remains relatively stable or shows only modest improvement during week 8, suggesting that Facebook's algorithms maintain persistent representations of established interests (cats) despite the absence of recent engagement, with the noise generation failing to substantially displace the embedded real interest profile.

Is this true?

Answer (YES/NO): NO